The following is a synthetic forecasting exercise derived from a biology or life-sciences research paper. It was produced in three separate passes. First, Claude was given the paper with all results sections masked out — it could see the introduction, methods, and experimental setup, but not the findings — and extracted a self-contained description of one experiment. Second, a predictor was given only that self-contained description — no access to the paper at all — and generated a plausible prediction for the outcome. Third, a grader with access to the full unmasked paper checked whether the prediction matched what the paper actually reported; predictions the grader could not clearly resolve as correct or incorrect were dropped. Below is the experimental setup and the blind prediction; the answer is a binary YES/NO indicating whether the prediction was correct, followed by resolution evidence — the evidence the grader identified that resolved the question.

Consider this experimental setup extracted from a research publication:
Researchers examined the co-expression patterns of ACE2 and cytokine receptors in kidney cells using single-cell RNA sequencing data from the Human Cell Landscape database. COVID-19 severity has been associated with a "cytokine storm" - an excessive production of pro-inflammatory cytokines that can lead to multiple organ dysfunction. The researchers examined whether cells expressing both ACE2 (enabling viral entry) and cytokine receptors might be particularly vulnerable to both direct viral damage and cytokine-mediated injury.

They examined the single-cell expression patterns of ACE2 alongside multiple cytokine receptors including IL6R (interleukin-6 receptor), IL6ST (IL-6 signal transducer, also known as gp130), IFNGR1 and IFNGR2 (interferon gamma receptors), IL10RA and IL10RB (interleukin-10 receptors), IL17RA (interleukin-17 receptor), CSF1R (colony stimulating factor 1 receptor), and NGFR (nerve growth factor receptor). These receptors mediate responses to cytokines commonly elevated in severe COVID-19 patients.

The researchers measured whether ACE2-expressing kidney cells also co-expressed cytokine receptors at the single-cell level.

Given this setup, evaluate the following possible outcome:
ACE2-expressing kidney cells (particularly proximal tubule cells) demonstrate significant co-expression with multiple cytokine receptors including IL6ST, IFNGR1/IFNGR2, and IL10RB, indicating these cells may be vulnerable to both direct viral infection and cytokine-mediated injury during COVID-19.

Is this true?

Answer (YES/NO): NO